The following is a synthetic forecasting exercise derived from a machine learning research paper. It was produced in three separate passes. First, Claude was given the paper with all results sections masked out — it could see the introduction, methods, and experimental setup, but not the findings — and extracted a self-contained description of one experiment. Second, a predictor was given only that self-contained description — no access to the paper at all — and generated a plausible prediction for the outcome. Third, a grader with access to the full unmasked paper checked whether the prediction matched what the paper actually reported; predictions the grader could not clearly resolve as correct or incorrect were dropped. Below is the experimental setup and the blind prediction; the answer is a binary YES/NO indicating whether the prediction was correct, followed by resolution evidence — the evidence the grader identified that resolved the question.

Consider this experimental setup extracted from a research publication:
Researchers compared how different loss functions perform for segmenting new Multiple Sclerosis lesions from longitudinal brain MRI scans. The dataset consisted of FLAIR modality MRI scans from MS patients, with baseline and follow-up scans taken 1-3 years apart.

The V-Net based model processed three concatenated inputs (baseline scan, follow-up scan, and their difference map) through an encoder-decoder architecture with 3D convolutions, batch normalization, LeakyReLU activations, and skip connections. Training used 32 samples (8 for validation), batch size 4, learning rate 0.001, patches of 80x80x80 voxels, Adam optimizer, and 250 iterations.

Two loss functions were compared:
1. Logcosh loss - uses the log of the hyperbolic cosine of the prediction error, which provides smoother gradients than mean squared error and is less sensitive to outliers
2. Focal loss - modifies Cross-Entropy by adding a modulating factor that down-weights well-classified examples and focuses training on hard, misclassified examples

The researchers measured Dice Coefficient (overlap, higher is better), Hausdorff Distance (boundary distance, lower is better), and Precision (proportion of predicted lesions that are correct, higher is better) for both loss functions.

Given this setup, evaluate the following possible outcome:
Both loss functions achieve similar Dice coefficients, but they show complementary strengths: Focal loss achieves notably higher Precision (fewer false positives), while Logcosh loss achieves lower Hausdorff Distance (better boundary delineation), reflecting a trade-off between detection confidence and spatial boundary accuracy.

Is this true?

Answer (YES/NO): NO